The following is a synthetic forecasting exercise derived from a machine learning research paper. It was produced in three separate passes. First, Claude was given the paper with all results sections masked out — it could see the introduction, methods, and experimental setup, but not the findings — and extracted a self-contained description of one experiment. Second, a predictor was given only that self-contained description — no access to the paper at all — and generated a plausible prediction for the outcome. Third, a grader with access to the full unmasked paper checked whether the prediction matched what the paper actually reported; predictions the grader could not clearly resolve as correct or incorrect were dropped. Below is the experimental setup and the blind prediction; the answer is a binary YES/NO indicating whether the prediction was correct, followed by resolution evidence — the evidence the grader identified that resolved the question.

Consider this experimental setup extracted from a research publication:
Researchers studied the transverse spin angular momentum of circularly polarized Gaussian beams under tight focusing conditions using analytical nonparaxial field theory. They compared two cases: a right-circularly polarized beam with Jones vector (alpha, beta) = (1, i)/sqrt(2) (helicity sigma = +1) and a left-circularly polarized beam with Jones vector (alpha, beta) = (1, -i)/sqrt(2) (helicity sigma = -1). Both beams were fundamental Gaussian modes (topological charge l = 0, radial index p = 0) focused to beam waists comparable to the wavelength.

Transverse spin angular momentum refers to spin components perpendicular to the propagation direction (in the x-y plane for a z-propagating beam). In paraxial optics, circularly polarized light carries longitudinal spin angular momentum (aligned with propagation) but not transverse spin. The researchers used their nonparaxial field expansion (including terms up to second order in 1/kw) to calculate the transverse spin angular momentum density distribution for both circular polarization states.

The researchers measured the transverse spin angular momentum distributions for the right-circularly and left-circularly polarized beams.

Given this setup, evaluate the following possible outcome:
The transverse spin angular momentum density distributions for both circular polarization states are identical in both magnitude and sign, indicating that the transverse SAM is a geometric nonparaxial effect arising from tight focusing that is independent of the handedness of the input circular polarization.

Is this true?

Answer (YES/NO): NO